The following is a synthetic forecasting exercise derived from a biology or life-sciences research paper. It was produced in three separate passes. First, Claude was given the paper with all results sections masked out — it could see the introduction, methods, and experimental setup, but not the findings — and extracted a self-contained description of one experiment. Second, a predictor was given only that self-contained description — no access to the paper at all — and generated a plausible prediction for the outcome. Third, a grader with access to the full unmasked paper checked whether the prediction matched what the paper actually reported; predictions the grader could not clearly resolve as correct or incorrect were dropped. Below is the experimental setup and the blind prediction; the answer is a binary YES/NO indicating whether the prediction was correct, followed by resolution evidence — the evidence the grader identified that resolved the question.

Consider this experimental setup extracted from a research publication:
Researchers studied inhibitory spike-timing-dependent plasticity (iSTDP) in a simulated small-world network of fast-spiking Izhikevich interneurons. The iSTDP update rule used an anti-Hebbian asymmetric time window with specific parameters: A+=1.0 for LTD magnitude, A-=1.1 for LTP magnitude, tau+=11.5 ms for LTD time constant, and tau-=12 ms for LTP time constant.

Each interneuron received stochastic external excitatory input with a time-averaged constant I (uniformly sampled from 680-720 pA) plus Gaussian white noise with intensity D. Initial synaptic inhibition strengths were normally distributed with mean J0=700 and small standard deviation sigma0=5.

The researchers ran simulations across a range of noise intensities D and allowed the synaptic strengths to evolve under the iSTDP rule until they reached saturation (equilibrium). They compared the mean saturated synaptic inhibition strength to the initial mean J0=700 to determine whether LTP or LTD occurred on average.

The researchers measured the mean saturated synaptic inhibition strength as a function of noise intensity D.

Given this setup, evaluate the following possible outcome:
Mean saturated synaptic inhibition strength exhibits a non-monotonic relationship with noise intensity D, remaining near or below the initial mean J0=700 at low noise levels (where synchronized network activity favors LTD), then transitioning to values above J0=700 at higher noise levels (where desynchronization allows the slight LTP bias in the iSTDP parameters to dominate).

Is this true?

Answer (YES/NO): NO